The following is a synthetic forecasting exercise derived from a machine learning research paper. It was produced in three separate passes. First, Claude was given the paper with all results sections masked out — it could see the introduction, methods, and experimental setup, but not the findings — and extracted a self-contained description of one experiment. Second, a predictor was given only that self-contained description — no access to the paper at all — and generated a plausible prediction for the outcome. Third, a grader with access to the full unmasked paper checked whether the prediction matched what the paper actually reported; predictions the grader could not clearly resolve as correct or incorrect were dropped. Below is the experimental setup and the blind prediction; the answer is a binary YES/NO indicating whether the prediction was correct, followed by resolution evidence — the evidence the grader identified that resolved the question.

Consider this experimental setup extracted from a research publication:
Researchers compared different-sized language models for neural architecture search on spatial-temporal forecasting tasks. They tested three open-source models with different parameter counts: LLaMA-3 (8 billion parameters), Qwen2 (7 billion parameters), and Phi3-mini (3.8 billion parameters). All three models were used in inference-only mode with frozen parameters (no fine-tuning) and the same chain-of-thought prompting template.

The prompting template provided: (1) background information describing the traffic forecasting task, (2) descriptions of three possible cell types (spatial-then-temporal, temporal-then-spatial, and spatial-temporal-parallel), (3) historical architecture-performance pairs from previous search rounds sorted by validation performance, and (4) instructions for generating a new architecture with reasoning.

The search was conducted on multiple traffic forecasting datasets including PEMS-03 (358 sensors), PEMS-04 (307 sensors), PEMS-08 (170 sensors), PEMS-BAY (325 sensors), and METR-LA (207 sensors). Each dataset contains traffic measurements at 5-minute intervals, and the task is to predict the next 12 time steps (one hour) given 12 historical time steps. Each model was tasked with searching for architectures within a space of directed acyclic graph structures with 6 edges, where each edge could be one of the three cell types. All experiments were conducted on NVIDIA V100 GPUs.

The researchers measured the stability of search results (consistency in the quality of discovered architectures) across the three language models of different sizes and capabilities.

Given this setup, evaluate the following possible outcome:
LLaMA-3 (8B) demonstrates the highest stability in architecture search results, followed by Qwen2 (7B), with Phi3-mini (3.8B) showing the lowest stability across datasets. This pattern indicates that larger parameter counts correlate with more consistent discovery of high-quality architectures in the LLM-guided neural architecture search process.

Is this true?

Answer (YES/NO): NO